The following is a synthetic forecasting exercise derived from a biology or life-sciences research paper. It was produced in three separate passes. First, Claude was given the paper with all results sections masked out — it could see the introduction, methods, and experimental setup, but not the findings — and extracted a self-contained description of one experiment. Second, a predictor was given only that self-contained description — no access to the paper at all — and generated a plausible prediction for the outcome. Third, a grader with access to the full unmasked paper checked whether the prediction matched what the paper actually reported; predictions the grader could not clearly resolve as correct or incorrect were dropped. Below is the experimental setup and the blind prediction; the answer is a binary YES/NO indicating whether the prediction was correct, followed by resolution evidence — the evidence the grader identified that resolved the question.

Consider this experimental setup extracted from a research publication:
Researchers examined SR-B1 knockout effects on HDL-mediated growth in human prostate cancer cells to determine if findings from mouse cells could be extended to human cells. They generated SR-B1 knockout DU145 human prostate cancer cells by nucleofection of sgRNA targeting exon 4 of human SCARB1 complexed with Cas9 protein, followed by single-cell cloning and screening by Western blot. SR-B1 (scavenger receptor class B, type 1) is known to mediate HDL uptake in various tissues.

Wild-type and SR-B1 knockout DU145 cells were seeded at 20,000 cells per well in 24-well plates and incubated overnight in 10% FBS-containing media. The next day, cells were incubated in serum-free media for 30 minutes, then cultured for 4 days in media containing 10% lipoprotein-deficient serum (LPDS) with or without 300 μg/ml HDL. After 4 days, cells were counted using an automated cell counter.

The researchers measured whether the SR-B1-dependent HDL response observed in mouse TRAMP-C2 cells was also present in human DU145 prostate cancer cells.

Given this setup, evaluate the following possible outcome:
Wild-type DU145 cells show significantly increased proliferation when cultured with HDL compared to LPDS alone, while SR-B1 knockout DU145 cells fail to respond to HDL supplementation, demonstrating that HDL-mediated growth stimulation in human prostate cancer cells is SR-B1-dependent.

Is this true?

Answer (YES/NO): NO